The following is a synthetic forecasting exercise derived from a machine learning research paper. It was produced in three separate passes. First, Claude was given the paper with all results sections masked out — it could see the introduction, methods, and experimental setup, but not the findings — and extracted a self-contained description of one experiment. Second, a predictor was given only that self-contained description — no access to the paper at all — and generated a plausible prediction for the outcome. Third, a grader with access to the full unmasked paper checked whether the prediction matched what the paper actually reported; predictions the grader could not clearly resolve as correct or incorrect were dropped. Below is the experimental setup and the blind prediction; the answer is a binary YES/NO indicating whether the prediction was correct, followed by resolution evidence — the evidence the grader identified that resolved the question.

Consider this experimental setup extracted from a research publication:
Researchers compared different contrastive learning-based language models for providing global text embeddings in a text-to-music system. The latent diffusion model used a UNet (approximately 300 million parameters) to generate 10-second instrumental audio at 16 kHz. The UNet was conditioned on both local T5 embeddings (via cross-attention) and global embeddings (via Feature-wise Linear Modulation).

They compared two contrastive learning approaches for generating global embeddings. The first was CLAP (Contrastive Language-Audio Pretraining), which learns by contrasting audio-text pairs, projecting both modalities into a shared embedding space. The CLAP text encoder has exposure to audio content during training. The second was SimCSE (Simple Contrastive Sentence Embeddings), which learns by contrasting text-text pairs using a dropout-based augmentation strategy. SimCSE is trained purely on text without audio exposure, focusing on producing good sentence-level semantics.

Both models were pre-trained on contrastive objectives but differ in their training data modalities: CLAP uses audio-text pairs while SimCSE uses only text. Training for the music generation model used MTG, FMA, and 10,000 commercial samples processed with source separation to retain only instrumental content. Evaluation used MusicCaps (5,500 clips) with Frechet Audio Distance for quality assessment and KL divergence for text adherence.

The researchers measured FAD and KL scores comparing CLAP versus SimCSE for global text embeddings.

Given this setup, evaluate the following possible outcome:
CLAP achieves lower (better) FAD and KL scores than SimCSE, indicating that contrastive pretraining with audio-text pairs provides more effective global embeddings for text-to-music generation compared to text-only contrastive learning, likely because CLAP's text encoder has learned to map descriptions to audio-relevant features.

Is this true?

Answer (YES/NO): YES